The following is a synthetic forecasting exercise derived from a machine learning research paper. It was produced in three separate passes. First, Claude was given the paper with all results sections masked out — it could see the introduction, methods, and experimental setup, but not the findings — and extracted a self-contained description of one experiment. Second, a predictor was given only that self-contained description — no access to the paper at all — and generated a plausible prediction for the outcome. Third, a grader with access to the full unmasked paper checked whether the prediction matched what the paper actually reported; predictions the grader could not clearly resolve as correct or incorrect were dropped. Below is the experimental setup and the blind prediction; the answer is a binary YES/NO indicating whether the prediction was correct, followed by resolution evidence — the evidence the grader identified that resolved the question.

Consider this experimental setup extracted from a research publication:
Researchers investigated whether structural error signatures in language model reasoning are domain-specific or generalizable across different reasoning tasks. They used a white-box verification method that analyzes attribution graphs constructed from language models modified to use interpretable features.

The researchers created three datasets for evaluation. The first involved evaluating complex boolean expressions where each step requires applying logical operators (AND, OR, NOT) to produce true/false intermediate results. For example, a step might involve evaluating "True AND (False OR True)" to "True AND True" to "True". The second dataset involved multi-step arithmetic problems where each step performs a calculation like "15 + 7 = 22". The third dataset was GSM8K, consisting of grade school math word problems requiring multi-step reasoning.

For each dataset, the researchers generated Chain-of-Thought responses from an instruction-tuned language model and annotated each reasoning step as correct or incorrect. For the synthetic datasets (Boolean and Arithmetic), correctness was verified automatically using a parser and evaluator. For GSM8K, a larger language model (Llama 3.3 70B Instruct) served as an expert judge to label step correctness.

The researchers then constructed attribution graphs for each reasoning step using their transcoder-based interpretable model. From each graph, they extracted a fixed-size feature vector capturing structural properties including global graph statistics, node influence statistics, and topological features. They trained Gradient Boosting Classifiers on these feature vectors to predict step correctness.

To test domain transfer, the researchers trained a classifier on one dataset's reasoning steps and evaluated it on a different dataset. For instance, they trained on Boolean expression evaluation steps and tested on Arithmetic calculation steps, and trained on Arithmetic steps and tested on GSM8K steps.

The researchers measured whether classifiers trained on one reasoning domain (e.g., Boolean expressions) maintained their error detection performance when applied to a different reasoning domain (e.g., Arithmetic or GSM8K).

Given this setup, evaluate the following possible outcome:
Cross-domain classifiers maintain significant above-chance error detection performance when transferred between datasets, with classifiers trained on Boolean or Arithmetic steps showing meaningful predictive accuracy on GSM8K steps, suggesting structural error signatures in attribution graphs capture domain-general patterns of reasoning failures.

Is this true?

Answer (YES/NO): NO